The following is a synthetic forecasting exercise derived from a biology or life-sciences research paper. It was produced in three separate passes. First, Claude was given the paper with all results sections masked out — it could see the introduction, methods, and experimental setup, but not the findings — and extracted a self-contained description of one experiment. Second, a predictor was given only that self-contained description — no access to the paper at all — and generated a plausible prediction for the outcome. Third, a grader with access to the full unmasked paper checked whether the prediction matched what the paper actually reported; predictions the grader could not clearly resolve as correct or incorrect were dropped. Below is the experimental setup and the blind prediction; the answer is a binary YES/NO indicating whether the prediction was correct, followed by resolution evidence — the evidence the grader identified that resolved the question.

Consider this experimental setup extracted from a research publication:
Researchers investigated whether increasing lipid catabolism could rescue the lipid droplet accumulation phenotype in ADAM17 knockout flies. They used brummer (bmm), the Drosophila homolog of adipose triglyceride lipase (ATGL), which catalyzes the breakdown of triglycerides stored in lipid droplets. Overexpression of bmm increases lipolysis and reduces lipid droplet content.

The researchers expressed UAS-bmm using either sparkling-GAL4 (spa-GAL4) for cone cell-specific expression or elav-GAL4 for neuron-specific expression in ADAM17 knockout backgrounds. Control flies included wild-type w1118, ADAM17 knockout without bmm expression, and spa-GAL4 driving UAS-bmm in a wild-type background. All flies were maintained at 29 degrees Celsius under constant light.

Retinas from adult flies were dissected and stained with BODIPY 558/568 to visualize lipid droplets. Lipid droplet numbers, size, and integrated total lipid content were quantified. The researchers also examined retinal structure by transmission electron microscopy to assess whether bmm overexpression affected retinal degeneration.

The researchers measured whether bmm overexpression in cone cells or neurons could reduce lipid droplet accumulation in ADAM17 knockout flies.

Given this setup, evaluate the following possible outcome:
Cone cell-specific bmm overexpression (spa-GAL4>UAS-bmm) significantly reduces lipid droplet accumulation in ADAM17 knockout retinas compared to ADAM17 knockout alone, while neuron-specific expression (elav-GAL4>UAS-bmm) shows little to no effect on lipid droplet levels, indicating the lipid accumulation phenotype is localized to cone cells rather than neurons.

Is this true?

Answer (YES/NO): YES